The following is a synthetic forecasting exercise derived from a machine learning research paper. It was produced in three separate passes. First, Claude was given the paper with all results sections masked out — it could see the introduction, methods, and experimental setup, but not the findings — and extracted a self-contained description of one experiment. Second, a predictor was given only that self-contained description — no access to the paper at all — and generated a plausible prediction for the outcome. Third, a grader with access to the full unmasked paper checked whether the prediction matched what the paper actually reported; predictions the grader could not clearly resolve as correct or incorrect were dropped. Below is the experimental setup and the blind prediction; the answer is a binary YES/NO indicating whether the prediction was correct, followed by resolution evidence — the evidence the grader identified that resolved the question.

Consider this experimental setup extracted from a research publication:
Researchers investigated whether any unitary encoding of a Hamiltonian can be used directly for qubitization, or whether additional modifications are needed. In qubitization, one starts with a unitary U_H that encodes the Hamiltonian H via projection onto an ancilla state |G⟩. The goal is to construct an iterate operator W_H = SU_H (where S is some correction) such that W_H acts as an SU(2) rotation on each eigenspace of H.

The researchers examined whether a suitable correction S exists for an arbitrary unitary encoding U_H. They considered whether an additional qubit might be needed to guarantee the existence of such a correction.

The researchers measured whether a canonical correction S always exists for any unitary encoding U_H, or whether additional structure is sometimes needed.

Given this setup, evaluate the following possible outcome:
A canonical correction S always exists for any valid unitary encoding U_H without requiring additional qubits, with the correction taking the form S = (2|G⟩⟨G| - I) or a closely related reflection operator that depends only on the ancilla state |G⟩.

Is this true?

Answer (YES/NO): NO